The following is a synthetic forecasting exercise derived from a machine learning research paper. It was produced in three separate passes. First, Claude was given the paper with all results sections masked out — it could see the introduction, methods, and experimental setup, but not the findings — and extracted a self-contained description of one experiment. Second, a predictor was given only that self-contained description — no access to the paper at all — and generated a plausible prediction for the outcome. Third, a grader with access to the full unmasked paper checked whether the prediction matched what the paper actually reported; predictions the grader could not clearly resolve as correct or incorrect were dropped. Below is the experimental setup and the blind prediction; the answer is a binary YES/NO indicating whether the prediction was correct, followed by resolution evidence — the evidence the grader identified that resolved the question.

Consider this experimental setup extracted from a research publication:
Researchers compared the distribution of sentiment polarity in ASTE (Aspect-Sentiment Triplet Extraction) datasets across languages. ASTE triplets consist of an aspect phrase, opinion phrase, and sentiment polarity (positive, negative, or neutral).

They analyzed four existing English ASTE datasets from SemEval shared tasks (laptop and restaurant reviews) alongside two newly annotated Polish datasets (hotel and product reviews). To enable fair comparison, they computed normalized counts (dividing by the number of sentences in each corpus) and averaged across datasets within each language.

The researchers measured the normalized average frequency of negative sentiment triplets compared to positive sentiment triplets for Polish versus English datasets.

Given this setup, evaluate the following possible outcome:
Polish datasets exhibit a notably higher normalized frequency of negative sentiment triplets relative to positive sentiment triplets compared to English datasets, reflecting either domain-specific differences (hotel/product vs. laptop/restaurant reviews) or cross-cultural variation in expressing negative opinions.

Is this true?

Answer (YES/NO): YES